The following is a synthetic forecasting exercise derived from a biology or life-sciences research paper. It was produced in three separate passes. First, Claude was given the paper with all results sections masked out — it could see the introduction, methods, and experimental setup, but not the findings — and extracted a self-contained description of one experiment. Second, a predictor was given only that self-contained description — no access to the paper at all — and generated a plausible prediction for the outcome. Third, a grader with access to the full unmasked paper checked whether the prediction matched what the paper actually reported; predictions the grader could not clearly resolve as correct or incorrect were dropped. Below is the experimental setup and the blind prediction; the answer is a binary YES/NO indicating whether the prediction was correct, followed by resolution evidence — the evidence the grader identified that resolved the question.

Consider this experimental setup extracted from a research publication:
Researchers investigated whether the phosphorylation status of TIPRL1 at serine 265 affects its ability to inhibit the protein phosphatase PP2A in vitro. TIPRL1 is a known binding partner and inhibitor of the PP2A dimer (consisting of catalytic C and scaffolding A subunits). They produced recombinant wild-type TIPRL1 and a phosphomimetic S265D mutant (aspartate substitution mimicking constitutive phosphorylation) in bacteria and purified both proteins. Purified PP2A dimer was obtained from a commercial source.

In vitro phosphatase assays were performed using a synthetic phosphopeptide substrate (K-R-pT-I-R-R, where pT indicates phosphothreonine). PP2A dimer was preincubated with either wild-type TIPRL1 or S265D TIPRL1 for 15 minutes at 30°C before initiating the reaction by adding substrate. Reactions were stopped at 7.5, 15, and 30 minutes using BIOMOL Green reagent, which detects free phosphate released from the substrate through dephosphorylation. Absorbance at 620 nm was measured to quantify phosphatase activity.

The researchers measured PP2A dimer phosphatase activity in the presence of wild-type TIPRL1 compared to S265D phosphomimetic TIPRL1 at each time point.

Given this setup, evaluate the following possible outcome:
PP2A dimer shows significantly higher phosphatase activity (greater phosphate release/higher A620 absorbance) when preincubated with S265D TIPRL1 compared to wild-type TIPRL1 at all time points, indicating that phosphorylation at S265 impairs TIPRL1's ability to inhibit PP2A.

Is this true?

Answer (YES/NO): NO